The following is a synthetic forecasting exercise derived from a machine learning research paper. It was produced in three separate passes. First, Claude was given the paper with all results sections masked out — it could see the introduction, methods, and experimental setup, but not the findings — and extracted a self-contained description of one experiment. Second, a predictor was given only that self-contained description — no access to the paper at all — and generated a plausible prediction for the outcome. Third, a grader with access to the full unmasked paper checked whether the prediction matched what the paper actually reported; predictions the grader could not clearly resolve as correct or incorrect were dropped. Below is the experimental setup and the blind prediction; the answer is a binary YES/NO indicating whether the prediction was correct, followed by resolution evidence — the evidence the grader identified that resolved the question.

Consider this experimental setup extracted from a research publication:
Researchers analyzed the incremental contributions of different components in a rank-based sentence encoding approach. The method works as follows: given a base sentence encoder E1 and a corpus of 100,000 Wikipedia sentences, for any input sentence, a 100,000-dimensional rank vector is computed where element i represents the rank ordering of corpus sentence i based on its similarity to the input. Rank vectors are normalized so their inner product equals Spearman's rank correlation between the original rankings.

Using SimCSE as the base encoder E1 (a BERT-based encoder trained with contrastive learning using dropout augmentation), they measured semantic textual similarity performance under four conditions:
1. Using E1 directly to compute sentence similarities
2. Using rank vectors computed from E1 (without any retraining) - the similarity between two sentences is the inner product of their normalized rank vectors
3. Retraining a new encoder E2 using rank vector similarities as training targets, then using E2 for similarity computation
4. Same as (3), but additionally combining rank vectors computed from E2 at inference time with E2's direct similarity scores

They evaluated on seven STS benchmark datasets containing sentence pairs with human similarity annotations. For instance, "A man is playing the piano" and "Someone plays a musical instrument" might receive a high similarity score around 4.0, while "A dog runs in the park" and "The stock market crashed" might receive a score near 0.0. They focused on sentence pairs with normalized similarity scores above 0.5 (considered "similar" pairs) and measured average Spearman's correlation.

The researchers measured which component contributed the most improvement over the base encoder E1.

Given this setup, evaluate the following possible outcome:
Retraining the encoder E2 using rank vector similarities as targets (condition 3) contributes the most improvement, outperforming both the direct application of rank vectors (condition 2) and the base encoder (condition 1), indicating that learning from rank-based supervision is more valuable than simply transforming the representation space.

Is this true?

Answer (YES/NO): NO